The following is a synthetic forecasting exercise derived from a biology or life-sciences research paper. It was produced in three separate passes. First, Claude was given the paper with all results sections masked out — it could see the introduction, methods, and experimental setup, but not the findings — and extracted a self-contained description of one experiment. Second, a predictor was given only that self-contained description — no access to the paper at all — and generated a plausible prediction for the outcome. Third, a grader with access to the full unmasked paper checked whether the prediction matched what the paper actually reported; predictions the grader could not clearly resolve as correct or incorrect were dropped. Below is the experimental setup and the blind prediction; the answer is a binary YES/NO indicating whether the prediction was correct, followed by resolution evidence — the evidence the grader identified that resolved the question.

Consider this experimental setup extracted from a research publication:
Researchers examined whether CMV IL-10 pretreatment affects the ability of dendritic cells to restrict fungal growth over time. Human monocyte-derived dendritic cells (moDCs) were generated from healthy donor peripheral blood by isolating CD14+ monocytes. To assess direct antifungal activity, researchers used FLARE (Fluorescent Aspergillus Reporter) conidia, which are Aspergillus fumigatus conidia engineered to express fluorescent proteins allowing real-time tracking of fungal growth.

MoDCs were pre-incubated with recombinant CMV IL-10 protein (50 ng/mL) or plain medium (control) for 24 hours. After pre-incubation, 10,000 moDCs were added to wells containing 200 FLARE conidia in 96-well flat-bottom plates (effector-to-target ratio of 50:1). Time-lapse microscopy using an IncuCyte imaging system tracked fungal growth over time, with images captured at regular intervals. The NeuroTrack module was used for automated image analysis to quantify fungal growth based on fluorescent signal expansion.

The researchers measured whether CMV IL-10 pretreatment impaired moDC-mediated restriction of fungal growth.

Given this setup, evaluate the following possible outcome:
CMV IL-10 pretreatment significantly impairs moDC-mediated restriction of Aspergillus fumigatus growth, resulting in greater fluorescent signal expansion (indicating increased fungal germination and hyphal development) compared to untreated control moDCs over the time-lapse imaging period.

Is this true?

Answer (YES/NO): NO